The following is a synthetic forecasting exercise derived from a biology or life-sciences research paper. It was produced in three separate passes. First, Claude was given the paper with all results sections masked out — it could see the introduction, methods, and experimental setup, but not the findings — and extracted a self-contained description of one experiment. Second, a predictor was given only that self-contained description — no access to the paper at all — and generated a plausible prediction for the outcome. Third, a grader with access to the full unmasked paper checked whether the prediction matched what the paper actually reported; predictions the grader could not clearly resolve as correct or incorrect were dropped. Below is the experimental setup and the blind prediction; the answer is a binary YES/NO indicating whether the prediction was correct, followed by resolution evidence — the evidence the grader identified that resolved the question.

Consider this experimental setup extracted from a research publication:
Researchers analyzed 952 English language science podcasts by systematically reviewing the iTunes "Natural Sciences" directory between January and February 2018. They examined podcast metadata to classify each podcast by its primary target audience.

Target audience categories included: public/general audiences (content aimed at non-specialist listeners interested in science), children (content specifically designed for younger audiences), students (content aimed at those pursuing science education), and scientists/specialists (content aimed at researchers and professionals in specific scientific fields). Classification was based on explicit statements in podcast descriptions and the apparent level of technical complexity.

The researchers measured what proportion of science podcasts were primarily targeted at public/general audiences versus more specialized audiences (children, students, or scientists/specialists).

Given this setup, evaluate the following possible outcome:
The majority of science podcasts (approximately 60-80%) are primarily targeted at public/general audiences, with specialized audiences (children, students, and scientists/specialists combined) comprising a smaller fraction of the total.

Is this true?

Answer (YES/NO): YES